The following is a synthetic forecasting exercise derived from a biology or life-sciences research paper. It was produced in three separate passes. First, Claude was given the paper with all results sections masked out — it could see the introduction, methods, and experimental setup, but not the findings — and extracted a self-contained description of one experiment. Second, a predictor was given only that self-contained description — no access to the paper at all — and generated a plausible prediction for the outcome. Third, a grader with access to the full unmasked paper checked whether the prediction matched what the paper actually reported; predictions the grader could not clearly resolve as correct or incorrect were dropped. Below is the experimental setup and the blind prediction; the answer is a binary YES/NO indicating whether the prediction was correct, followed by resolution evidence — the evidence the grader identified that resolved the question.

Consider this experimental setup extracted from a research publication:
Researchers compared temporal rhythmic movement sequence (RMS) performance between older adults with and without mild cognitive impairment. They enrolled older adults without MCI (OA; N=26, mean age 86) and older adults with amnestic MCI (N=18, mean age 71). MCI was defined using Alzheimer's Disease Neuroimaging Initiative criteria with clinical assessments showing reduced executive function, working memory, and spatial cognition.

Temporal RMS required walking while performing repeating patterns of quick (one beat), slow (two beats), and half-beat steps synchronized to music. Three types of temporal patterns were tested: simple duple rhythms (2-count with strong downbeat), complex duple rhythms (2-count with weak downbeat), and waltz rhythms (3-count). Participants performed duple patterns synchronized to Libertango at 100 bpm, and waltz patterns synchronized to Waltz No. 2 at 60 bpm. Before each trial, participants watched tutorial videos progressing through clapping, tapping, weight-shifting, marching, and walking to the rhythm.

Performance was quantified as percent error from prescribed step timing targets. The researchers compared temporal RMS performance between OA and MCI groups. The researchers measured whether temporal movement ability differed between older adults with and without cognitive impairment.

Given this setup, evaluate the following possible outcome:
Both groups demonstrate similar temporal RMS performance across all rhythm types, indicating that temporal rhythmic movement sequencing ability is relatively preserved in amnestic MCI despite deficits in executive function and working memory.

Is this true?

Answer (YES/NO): NO